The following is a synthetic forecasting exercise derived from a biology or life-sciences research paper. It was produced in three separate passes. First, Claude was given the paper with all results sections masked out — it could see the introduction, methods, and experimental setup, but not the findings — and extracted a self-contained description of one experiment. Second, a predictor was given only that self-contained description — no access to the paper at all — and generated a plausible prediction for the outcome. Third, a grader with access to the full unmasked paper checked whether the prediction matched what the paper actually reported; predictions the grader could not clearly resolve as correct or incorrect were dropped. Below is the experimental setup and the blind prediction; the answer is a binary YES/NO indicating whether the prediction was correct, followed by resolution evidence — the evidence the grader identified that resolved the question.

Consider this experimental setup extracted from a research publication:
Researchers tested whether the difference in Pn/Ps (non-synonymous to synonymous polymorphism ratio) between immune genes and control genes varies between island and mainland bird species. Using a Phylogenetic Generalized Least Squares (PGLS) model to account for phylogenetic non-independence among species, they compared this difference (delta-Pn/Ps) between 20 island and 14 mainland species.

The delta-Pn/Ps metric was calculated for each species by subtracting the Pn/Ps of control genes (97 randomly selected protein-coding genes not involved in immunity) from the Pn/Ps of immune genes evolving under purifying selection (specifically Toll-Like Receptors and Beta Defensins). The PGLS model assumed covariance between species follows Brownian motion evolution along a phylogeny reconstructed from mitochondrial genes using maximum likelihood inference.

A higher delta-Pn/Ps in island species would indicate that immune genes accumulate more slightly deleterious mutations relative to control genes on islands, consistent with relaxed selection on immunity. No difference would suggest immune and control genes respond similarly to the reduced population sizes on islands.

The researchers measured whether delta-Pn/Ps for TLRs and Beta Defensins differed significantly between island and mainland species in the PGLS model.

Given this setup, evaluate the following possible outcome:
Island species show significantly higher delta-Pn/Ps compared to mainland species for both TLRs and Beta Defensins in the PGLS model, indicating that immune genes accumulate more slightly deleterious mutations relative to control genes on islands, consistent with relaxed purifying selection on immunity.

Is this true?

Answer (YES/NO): NO